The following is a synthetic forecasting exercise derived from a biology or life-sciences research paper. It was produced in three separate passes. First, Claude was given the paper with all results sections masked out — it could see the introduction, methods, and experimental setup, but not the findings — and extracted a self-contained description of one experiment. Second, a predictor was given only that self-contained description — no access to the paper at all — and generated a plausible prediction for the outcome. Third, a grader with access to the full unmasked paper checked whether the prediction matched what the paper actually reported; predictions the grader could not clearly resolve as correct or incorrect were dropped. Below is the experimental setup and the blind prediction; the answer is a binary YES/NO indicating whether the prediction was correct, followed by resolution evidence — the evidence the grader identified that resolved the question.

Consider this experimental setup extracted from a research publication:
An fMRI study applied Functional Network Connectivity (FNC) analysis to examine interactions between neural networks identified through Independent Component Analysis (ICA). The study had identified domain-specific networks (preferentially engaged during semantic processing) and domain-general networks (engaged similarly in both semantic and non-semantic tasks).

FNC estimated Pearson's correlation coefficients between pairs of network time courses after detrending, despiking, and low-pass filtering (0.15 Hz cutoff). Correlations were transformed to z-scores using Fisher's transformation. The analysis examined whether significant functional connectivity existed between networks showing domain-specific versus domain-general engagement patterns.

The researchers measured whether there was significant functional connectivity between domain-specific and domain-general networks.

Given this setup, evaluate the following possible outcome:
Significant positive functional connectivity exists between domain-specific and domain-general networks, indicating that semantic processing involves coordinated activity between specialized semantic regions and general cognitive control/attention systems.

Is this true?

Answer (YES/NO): YES